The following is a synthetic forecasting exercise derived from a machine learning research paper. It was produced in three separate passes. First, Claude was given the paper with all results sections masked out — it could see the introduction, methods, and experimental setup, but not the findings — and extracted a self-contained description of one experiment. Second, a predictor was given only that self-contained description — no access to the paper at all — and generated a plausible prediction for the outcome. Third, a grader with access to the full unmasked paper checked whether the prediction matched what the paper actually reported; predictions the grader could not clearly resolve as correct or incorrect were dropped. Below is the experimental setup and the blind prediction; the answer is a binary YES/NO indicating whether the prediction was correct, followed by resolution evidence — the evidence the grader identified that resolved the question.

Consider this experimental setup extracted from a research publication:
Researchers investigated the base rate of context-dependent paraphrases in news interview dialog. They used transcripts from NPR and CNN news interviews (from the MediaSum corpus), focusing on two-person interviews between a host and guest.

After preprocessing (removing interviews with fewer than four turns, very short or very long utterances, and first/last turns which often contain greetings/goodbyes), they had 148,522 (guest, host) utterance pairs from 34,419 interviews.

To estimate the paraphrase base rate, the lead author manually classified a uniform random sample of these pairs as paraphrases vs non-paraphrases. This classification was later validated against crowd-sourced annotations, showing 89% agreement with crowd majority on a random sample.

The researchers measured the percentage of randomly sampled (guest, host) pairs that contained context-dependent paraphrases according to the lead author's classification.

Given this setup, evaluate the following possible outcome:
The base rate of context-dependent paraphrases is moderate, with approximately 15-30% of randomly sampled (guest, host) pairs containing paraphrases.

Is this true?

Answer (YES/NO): NO